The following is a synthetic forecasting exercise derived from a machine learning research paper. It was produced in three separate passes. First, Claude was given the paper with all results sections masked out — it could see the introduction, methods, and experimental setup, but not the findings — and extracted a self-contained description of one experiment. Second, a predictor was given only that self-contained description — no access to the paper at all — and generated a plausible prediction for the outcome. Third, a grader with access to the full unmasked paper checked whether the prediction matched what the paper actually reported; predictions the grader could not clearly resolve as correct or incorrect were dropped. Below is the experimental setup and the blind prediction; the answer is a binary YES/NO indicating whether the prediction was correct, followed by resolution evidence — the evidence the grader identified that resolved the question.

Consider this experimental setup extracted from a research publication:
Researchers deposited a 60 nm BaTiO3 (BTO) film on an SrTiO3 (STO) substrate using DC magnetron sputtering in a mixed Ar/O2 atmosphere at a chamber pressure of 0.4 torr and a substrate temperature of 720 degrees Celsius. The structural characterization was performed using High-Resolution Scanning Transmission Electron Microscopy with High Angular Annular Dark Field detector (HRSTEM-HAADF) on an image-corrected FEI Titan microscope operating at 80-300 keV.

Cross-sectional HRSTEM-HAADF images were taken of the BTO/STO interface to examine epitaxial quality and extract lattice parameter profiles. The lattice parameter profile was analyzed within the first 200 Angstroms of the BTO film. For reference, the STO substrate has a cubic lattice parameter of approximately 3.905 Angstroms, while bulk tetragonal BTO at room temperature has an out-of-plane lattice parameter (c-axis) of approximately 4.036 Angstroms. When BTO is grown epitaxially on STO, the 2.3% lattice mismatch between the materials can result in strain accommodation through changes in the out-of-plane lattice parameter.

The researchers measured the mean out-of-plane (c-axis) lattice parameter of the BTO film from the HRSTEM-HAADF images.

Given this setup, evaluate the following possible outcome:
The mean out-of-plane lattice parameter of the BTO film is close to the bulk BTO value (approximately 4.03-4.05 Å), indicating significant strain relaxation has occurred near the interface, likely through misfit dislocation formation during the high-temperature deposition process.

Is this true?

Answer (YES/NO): NO